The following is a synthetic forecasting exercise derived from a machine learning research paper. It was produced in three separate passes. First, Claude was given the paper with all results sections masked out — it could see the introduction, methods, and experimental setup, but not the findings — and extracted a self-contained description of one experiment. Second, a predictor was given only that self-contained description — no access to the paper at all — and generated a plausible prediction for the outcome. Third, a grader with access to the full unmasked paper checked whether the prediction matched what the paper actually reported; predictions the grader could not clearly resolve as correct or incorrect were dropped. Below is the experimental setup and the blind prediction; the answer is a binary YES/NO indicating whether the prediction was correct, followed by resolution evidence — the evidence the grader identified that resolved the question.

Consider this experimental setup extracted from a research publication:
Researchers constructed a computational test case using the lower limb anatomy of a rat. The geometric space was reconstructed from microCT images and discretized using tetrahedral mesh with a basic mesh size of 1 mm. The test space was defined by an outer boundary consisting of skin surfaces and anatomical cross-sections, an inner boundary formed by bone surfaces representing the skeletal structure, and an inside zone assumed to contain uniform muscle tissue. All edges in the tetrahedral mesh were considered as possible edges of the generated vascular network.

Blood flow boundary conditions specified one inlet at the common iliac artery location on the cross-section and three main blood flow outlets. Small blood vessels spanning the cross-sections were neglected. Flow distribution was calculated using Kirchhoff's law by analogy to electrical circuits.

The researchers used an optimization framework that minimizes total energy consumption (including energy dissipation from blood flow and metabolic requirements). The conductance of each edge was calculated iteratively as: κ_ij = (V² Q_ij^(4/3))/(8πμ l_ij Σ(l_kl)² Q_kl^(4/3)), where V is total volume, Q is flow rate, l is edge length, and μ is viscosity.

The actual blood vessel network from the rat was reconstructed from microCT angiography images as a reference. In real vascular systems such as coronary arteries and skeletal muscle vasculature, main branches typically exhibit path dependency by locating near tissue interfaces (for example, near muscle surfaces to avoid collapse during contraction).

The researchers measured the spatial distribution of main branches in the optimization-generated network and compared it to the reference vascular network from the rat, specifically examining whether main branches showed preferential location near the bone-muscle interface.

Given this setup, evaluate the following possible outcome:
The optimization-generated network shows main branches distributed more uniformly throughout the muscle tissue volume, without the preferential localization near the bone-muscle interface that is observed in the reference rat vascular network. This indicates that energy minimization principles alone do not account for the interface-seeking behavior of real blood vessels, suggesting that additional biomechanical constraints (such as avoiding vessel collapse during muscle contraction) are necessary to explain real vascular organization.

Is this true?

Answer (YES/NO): NO